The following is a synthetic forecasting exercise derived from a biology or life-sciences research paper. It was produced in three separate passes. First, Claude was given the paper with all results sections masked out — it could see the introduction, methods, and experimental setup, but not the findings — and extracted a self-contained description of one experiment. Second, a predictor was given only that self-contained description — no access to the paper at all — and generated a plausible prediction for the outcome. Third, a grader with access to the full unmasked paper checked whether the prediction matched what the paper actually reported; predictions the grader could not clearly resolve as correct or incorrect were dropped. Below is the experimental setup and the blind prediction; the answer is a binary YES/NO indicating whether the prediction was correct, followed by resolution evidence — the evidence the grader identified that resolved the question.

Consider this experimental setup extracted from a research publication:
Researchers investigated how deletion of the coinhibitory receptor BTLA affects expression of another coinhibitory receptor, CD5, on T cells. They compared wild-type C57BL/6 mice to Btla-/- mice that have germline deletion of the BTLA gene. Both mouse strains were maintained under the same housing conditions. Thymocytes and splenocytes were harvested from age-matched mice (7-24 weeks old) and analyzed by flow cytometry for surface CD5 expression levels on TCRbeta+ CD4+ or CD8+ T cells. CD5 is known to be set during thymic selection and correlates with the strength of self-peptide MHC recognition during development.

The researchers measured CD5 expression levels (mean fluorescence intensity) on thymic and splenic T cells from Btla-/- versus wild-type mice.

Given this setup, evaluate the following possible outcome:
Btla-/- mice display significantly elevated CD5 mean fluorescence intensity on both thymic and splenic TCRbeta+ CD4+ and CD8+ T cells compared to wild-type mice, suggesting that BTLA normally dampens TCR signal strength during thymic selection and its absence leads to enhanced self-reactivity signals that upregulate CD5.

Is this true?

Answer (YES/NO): YES